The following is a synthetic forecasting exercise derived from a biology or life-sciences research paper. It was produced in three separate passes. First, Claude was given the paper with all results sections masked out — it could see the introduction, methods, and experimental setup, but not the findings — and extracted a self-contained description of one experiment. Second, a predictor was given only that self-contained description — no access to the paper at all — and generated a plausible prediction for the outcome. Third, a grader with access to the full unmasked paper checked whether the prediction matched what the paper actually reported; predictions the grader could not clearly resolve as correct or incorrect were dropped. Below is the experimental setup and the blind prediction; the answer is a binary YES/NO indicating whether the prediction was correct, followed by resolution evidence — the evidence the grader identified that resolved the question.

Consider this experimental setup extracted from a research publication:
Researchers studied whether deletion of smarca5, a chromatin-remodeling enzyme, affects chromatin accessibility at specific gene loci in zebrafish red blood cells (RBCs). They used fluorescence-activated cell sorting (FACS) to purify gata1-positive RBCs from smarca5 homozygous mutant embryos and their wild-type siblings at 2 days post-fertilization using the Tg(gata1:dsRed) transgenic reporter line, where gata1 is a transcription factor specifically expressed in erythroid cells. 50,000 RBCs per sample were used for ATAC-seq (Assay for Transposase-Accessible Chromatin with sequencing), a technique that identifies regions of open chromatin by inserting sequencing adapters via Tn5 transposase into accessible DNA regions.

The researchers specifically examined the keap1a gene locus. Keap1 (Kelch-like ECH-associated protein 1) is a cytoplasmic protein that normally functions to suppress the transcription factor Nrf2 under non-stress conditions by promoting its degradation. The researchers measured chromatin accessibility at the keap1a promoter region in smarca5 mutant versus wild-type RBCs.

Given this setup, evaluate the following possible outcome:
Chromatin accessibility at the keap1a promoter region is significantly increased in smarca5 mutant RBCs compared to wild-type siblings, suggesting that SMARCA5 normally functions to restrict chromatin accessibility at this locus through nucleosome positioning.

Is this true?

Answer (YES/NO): NO